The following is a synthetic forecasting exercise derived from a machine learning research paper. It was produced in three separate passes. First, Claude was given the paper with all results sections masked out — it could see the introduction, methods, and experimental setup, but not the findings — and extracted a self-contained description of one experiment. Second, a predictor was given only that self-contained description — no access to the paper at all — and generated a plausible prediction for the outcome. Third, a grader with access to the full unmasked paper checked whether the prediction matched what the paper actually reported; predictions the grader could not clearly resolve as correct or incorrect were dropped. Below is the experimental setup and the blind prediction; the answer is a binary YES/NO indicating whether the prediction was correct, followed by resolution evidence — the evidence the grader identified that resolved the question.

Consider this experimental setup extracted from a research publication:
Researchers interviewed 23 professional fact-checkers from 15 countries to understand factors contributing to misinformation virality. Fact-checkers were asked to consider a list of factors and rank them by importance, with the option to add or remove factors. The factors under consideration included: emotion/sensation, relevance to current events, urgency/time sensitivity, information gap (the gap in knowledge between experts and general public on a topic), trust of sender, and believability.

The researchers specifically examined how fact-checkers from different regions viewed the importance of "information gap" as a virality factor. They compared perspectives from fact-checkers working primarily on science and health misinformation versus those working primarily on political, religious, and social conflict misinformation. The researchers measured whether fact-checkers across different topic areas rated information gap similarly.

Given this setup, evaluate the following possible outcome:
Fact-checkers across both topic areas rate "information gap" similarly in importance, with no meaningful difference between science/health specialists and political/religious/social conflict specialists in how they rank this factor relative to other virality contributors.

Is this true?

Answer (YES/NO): NO